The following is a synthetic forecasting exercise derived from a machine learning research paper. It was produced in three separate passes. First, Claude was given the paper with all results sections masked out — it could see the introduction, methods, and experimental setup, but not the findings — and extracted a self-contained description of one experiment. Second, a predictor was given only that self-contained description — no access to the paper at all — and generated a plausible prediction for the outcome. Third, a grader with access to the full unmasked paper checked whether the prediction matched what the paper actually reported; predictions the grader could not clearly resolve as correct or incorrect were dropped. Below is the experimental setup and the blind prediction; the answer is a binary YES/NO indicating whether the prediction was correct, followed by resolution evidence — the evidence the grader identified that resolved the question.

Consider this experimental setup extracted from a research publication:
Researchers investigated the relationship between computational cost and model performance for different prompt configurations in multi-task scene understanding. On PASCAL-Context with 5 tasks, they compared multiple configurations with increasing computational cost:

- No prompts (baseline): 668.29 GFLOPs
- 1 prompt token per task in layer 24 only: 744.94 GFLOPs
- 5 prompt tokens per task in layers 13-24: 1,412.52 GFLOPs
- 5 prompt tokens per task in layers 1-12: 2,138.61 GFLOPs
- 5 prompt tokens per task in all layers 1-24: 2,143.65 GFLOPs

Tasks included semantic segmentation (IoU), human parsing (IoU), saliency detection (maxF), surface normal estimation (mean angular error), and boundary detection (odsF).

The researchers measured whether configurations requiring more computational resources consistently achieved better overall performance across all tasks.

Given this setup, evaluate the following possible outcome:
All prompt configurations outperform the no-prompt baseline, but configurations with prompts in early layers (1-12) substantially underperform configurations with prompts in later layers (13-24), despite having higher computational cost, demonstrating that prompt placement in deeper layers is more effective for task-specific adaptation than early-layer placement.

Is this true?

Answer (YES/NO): NO